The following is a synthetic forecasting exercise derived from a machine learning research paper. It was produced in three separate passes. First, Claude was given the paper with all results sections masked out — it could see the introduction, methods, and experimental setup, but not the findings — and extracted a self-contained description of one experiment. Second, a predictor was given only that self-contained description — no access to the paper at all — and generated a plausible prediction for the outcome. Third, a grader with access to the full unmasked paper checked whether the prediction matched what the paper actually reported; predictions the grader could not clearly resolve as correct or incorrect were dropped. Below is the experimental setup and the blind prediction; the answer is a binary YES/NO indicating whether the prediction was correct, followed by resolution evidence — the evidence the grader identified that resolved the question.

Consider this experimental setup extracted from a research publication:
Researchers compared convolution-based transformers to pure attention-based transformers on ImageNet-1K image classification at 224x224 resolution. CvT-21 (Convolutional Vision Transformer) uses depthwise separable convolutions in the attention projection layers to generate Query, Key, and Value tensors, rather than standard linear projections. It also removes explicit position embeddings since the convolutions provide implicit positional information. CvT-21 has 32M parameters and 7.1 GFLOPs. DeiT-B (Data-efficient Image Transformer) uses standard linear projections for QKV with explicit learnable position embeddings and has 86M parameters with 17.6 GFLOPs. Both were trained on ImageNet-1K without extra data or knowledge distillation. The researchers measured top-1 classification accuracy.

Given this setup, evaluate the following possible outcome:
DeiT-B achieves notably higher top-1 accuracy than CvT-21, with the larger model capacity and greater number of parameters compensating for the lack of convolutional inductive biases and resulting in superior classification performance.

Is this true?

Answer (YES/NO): NO